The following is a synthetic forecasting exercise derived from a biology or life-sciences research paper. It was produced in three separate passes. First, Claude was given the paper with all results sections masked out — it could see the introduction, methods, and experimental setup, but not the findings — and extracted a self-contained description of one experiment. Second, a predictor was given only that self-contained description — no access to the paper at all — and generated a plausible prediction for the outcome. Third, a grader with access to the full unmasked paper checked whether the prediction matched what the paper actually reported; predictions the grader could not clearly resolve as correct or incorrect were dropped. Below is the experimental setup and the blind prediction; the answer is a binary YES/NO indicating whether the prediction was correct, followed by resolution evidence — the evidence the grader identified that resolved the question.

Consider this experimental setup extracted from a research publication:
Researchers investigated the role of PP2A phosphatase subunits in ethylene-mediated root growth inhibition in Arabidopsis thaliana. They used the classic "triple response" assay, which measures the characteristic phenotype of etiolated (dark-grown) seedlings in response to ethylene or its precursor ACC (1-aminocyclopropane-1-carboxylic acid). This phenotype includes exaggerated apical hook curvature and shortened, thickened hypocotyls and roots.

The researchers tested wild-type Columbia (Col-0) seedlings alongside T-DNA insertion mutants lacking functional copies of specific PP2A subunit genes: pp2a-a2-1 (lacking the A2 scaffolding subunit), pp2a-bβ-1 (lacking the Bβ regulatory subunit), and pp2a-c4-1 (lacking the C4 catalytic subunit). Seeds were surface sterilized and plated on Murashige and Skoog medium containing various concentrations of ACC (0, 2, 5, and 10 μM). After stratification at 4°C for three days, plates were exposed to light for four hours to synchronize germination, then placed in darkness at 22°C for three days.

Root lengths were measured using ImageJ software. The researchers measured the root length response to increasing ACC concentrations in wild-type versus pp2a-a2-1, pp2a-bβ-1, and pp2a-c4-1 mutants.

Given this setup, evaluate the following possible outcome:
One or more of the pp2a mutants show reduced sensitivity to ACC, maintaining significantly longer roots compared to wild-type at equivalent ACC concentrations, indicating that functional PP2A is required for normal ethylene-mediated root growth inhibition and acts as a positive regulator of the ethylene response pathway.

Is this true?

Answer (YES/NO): YES